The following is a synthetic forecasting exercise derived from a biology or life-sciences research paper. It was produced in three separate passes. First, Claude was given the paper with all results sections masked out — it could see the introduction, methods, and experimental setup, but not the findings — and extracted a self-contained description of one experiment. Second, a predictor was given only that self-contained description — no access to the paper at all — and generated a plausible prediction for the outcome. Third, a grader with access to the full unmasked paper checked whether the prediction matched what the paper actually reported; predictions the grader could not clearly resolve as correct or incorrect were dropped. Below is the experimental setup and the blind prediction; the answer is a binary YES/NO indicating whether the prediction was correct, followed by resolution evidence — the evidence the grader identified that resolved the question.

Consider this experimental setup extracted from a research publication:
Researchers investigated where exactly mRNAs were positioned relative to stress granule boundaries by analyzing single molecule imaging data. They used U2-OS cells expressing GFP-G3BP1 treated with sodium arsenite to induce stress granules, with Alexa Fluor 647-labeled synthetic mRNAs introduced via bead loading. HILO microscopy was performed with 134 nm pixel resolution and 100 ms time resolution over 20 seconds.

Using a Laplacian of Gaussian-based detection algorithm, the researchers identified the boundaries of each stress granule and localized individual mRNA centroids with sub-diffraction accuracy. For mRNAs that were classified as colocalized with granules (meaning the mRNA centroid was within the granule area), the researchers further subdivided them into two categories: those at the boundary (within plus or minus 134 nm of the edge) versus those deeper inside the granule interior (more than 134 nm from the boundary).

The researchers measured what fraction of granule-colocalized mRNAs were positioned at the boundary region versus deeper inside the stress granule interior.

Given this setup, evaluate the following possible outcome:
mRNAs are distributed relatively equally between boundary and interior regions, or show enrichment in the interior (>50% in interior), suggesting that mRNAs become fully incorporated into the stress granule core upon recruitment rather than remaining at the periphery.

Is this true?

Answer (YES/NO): NO